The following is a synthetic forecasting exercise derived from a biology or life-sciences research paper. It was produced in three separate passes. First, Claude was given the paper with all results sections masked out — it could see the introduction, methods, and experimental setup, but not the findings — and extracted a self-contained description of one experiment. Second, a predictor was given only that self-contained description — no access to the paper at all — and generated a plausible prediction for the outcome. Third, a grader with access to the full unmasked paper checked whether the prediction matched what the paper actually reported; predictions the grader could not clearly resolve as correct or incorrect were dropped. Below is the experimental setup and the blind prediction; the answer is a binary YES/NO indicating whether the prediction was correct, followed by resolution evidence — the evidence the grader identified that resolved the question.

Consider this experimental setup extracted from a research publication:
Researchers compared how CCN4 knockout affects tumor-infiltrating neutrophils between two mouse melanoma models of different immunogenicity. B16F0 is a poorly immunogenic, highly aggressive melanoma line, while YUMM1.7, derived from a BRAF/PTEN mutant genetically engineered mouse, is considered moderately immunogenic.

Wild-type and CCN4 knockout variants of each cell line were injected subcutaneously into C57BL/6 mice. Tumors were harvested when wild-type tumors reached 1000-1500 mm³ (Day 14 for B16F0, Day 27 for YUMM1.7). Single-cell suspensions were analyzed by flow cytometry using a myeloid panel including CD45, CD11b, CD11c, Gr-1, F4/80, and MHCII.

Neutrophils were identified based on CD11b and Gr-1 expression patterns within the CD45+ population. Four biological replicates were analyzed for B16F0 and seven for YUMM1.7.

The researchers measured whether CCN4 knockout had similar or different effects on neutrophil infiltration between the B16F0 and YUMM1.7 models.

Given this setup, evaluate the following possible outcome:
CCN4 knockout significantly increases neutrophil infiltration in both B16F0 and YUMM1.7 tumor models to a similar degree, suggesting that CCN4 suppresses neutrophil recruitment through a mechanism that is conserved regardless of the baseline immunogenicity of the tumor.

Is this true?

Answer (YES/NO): NO